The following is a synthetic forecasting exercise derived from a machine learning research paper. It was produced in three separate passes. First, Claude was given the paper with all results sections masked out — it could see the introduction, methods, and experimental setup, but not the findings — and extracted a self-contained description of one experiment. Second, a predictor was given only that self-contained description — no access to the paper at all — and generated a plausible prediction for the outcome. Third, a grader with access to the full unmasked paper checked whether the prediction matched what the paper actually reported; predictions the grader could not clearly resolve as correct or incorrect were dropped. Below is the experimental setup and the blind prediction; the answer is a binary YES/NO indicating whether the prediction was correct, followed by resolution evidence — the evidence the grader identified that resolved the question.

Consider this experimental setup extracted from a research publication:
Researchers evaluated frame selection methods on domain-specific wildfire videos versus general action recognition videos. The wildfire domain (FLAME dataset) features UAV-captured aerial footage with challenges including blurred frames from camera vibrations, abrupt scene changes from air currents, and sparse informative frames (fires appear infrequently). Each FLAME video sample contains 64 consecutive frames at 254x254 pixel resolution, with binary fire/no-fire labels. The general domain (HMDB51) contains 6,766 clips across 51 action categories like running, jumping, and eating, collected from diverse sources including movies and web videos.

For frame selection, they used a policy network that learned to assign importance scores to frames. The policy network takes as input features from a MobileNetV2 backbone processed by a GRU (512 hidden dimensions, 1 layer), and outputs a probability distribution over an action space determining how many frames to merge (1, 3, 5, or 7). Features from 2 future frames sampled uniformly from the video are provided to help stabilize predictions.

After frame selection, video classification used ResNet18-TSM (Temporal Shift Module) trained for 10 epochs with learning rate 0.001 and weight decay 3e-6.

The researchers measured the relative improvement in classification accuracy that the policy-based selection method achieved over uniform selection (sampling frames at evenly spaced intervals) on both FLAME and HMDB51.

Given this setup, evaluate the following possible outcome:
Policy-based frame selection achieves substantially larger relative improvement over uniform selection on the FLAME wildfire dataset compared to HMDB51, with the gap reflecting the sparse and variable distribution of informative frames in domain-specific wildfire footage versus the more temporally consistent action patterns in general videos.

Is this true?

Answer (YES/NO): YES